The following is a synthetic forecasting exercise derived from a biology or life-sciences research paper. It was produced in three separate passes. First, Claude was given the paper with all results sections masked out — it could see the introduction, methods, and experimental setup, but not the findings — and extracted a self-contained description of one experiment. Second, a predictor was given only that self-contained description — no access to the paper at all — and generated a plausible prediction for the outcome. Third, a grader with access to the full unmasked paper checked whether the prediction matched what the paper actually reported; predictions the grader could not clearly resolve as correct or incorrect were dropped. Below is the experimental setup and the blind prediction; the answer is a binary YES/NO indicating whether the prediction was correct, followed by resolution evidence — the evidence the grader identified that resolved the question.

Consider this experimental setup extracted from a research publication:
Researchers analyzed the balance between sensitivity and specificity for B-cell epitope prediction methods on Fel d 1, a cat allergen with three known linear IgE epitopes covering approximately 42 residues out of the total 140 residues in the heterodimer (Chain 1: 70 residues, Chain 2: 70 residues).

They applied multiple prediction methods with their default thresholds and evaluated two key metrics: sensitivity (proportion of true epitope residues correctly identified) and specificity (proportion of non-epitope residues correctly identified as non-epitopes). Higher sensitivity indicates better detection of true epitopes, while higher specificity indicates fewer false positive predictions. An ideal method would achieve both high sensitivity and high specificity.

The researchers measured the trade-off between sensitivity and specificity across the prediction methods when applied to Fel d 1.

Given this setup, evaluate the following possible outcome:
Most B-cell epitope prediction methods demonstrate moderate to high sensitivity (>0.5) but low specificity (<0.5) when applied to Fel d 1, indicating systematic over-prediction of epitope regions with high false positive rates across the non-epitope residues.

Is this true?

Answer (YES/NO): NO